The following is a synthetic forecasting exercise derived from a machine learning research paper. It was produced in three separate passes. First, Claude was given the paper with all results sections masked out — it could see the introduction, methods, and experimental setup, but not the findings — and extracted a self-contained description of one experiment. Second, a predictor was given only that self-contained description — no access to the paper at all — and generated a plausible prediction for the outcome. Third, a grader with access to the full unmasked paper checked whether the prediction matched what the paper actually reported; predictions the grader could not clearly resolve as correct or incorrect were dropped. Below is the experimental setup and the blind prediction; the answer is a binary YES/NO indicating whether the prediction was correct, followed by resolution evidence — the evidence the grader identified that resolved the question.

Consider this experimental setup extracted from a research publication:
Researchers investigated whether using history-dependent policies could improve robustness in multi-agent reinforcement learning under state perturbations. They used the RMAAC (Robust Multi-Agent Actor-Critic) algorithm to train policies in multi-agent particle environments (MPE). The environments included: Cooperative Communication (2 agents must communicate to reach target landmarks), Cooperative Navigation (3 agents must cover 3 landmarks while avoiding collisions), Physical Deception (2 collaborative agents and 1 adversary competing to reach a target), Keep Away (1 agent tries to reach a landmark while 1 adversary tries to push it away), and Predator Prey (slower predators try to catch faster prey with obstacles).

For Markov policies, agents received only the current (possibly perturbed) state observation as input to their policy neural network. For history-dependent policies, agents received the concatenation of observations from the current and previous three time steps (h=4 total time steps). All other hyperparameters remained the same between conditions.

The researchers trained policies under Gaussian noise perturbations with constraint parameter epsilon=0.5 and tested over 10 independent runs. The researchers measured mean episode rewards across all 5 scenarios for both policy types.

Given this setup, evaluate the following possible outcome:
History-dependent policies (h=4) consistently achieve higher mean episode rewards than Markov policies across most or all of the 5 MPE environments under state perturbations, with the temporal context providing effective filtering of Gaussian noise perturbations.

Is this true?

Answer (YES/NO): YES